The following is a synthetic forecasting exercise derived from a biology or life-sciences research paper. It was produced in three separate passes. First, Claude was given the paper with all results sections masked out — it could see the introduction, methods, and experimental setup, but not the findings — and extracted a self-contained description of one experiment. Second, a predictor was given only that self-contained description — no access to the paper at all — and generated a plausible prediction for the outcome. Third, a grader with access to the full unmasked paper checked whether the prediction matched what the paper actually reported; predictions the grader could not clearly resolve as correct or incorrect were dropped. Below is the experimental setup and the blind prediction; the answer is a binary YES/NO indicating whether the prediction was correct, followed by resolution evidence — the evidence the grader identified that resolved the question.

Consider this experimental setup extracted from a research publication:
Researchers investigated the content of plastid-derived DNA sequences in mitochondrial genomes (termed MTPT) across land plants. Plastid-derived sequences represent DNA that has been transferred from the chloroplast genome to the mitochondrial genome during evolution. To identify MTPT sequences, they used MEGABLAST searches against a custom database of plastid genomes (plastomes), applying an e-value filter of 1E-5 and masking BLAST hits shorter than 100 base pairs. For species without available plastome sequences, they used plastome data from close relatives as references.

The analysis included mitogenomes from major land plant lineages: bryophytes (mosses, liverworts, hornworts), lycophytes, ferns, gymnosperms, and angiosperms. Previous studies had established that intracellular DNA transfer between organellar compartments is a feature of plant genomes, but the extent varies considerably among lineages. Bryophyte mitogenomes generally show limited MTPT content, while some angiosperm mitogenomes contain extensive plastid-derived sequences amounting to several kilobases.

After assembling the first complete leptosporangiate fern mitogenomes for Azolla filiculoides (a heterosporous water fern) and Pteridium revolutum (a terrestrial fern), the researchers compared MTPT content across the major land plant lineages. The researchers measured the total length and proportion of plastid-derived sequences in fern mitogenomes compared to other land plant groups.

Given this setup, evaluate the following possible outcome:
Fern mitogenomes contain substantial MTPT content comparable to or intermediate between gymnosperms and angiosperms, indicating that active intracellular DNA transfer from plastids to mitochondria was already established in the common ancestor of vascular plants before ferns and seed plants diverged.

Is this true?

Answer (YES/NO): NO